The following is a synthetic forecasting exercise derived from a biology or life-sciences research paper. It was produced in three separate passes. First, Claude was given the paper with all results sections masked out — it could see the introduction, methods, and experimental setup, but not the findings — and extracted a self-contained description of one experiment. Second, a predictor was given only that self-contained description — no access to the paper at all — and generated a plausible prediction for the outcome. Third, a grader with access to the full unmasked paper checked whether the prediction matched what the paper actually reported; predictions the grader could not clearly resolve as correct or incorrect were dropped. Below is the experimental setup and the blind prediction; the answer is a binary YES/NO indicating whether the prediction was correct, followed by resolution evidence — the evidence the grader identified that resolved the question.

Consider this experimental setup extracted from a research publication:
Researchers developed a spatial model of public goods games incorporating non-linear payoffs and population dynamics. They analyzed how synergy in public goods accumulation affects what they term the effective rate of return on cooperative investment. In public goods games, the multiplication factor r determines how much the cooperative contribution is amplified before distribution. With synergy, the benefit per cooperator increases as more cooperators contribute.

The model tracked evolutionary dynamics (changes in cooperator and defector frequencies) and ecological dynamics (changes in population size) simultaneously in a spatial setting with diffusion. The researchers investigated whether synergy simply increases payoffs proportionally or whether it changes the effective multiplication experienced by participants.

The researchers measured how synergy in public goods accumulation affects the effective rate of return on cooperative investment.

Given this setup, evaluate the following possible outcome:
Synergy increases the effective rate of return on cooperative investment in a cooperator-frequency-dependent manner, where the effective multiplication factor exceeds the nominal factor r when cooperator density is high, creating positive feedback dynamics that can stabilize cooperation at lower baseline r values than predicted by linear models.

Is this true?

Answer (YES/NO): NO